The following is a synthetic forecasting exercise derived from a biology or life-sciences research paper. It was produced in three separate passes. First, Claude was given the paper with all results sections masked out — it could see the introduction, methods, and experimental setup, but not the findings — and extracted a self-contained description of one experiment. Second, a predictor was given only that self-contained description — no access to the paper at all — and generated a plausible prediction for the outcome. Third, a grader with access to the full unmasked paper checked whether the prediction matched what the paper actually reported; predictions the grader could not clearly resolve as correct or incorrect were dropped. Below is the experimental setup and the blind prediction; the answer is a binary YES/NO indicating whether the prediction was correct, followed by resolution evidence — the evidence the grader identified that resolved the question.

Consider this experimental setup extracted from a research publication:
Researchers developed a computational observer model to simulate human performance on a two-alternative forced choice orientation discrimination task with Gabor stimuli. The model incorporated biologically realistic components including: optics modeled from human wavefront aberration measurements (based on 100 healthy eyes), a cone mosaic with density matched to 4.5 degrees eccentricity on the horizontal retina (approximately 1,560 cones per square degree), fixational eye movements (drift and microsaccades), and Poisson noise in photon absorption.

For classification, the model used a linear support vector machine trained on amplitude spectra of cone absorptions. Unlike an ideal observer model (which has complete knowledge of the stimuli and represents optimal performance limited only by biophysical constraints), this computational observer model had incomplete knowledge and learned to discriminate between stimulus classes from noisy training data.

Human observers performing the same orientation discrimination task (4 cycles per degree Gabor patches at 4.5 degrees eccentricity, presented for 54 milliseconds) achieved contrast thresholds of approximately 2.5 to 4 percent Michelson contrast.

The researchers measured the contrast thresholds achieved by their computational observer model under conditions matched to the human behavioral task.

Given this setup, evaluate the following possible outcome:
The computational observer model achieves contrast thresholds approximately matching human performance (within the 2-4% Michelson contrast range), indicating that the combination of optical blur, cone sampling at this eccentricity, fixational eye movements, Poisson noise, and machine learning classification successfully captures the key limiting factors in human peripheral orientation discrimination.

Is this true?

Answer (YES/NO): NO